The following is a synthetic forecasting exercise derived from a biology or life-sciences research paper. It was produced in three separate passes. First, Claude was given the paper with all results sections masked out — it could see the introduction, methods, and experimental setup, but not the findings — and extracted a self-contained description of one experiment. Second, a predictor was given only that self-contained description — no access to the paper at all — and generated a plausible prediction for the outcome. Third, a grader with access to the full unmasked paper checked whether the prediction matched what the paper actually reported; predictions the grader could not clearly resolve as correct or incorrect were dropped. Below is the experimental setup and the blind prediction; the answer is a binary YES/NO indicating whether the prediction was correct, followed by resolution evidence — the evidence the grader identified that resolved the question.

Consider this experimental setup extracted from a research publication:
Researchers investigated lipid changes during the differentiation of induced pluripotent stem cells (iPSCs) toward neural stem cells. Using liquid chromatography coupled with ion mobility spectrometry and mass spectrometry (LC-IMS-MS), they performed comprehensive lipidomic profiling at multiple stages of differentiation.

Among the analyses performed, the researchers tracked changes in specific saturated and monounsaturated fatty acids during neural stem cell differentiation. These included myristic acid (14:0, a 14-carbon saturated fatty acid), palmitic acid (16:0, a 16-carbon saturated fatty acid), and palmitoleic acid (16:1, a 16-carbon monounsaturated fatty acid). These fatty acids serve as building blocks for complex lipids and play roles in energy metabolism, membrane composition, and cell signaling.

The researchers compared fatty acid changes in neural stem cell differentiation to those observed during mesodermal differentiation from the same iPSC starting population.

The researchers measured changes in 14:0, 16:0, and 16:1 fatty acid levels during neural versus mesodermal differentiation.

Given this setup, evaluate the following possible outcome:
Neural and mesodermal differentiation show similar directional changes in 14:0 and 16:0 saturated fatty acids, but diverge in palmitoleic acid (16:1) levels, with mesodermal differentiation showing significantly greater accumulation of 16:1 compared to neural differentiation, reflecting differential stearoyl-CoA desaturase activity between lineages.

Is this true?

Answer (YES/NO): NO